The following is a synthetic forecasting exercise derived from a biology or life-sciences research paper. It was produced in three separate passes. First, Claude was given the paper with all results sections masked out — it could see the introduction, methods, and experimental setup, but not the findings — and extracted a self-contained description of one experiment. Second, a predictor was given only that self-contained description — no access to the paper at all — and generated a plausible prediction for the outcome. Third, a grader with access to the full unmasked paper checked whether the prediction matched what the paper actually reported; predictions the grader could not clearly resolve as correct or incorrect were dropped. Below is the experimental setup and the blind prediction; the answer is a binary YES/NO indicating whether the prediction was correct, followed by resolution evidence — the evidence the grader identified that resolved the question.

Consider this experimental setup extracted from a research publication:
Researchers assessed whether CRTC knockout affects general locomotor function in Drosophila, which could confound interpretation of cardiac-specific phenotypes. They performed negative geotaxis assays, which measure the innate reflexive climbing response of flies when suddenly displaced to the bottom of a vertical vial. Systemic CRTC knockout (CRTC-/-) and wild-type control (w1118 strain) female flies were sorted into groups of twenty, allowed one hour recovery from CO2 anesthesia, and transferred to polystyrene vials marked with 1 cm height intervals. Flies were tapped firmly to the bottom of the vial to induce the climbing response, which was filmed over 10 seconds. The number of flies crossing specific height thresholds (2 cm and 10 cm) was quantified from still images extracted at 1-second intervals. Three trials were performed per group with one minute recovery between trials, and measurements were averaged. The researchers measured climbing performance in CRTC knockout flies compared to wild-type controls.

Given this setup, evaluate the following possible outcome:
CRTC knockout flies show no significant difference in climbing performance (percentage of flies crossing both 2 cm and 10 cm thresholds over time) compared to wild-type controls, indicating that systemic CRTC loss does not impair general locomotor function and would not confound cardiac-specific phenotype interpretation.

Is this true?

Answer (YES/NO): NO